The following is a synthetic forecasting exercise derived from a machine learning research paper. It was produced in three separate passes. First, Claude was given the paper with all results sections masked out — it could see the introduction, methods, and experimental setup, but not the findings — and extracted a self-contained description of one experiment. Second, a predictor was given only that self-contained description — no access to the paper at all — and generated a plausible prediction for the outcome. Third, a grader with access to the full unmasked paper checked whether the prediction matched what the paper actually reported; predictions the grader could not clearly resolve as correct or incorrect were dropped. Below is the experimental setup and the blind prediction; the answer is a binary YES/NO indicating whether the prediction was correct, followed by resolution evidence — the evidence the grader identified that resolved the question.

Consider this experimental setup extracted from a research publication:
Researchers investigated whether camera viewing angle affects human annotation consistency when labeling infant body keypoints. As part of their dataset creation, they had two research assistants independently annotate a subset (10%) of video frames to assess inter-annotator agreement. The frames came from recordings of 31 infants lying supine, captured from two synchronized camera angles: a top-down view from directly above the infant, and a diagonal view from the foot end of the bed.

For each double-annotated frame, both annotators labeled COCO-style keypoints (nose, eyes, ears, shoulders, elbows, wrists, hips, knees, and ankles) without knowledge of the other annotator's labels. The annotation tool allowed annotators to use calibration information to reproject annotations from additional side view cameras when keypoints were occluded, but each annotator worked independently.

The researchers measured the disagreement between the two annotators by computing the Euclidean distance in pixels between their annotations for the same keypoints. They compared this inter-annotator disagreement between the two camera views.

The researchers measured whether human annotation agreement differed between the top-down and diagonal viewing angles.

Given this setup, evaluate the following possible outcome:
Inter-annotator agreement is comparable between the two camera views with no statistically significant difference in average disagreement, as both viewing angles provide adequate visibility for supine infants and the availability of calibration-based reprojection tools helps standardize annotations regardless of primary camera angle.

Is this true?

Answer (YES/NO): NO